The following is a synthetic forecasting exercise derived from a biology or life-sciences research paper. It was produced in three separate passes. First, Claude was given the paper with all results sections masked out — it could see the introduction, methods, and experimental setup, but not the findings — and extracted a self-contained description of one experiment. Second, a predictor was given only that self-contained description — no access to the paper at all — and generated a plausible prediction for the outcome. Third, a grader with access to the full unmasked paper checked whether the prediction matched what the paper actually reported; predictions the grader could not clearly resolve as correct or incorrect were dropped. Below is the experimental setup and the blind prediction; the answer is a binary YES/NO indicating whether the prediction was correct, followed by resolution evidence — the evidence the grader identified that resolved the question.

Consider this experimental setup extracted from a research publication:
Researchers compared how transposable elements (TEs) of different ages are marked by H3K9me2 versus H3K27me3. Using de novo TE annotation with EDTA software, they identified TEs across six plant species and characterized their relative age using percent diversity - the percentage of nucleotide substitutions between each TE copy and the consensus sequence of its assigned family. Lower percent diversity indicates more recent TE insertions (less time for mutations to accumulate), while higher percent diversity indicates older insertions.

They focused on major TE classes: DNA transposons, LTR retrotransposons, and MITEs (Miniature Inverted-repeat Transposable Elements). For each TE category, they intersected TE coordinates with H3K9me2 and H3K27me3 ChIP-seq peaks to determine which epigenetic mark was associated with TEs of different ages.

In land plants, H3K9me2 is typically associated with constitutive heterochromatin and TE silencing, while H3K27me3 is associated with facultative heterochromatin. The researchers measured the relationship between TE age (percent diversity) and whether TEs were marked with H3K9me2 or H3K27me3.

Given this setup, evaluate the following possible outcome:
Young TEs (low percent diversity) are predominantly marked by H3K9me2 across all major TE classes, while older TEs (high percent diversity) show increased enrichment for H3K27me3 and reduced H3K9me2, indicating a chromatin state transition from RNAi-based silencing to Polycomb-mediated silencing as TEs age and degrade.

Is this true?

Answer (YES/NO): NO